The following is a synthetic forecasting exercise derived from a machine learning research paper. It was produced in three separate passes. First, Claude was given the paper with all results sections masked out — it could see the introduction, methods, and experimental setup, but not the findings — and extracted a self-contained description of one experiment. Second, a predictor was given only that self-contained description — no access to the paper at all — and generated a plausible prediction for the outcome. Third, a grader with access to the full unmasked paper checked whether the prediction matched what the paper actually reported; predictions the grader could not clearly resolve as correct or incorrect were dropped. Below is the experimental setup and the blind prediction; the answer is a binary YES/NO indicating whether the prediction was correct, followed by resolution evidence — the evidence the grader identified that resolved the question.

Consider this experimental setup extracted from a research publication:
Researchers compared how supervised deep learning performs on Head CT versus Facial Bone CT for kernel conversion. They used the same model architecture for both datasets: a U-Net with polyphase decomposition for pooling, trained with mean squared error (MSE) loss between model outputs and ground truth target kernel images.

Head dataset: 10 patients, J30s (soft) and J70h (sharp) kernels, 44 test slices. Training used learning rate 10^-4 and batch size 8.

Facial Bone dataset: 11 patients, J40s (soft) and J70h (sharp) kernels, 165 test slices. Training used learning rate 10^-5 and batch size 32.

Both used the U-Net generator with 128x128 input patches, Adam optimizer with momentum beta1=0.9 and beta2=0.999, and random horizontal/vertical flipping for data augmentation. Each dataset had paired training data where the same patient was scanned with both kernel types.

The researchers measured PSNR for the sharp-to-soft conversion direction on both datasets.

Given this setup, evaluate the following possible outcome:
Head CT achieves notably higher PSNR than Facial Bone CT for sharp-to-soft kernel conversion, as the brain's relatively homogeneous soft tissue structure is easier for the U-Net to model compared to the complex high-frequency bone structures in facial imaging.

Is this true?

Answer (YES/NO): YES